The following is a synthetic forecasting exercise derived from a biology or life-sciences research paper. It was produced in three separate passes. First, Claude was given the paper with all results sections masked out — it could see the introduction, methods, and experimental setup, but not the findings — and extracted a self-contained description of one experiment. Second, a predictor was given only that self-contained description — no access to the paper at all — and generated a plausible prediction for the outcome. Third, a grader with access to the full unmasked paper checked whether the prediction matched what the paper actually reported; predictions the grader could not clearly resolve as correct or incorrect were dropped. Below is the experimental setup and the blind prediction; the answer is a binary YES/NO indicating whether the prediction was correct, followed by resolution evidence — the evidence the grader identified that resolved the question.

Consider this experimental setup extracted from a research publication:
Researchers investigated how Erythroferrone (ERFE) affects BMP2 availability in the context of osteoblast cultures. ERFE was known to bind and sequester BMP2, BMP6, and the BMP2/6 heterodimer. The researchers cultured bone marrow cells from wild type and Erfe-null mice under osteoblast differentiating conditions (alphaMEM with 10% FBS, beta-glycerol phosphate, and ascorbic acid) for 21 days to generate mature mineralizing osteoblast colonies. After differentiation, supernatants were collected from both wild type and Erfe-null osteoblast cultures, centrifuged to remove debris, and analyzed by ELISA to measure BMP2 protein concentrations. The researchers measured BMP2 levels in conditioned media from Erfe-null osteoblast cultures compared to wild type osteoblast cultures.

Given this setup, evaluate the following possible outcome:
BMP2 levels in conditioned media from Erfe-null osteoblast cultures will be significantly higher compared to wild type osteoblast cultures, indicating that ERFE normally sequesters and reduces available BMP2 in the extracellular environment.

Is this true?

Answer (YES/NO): YES